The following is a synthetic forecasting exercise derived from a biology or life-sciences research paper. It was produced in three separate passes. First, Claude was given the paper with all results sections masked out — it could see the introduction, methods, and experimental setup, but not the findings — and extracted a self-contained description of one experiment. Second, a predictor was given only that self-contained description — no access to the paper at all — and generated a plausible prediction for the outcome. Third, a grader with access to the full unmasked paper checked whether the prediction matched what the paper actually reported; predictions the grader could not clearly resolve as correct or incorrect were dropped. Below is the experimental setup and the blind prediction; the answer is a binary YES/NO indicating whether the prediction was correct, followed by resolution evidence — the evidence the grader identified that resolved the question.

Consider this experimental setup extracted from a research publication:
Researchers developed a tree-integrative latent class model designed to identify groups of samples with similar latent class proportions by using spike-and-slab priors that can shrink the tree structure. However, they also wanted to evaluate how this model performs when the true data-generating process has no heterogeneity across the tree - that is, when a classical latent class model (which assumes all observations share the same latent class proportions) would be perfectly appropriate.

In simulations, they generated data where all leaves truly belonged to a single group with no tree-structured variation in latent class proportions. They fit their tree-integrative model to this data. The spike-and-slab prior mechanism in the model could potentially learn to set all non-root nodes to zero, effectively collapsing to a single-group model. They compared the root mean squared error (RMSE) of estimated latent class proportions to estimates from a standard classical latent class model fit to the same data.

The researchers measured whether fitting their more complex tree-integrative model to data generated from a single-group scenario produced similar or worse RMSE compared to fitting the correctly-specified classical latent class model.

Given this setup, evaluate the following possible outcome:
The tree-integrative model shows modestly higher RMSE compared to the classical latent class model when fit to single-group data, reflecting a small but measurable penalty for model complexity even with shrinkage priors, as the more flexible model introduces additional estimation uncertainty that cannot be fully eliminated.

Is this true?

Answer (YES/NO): NO